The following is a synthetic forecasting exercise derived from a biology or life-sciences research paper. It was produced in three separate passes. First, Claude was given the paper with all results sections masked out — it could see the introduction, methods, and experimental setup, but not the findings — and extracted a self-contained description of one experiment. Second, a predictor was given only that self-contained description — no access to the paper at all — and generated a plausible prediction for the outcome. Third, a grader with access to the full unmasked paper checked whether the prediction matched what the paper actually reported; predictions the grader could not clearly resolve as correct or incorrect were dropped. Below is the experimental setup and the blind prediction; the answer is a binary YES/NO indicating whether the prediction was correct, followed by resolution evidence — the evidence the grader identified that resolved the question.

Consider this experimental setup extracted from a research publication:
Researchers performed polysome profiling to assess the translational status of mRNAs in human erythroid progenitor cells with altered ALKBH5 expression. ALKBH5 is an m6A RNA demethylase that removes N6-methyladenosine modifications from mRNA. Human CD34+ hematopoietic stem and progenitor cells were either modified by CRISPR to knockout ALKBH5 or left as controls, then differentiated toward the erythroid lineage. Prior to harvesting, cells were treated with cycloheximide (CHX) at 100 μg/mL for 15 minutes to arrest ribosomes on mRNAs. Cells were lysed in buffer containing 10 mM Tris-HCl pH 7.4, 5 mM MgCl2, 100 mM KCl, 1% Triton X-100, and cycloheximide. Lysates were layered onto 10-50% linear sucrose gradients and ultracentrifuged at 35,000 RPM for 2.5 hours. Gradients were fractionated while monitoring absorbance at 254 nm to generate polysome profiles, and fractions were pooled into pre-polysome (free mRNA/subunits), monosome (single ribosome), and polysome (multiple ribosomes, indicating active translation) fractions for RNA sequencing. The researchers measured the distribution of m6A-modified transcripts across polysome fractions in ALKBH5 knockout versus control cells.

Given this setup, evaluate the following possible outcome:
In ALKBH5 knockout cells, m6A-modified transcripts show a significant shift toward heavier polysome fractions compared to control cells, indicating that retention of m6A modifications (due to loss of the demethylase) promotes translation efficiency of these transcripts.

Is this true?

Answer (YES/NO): NO